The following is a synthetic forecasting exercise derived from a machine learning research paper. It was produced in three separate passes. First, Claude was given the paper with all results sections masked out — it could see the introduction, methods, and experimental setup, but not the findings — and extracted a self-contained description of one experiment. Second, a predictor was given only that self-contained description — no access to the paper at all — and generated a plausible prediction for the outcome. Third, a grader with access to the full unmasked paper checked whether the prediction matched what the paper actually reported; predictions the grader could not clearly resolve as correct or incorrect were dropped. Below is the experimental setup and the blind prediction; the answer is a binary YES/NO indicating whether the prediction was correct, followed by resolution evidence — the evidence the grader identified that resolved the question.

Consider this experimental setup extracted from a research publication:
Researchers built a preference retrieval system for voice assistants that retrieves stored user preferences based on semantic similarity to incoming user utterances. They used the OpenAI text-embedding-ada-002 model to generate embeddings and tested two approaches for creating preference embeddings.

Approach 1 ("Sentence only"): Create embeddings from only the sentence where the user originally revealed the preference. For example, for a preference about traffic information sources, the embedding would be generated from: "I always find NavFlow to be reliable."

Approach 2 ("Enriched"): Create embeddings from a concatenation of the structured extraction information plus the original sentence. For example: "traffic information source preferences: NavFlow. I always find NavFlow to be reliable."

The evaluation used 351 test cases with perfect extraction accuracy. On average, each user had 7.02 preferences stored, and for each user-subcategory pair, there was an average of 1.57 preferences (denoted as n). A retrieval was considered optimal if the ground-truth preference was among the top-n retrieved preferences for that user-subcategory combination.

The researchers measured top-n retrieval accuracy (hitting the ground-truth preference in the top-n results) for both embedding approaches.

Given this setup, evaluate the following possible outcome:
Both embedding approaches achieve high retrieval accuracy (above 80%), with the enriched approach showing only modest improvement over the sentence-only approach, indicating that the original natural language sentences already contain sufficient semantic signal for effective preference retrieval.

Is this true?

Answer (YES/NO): NO